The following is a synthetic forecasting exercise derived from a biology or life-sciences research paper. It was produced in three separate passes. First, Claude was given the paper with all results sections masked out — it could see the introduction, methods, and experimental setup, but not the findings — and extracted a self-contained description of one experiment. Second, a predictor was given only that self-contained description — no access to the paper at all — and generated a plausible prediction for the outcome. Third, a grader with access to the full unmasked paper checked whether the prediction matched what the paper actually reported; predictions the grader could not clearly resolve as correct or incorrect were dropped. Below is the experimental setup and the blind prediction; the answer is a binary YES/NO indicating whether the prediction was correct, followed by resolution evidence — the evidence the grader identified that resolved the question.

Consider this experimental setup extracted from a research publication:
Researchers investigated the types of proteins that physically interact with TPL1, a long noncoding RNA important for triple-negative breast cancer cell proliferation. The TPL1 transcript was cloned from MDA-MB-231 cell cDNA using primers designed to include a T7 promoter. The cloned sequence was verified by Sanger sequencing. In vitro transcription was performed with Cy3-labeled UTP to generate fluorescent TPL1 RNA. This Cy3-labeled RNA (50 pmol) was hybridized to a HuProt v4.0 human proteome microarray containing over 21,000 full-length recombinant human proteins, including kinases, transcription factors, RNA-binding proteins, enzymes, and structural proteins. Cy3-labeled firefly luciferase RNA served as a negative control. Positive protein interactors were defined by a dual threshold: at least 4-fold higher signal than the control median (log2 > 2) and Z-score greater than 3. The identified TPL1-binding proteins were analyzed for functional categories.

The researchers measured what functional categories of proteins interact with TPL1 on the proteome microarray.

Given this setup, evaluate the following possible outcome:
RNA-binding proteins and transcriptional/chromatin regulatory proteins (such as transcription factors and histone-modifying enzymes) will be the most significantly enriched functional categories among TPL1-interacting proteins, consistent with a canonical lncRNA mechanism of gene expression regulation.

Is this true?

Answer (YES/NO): NO